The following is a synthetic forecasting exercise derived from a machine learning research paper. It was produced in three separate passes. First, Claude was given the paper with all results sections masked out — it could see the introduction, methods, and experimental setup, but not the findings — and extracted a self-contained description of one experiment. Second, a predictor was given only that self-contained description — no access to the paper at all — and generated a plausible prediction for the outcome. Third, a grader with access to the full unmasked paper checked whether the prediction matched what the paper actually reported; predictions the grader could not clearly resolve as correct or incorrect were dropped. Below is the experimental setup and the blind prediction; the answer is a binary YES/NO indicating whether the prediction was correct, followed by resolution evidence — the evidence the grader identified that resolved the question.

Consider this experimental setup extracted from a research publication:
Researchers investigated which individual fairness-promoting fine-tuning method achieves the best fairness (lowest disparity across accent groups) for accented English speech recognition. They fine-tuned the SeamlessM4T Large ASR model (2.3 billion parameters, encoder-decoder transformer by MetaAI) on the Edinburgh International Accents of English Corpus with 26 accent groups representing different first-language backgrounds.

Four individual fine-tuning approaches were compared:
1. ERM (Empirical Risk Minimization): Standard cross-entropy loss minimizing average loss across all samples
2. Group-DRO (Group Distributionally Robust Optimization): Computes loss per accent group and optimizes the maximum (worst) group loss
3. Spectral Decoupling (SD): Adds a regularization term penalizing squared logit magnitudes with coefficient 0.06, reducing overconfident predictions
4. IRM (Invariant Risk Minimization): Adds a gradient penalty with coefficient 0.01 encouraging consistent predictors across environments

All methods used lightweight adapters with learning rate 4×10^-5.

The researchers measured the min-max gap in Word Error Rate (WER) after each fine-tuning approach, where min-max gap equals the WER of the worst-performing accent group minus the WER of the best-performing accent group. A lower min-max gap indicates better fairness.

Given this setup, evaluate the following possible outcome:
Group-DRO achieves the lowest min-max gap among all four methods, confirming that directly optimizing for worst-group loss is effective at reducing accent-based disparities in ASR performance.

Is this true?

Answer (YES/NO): NO